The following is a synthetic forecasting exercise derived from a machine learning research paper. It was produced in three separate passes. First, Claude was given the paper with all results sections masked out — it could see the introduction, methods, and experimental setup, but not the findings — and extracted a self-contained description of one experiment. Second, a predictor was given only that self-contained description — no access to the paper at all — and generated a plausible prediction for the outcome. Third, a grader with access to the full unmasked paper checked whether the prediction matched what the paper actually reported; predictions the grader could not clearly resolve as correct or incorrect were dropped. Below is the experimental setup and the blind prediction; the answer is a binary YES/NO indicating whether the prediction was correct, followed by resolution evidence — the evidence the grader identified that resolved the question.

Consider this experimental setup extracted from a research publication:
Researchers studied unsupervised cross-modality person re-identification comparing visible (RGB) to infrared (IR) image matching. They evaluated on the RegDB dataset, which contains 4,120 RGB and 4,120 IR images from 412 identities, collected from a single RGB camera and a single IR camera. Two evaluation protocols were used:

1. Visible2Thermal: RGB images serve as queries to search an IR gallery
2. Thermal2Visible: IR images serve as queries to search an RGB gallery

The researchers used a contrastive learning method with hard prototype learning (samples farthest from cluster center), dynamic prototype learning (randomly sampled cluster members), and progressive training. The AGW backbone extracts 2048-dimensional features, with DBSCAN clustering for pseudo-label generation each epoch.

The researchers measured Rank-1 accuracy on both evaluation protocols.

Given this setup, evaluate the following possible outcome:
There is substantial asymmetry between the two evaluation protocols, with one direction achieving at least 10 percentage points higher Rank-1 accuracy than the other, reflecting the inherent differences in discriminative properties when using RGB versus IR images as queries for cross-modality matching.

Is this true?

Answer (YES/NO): NO